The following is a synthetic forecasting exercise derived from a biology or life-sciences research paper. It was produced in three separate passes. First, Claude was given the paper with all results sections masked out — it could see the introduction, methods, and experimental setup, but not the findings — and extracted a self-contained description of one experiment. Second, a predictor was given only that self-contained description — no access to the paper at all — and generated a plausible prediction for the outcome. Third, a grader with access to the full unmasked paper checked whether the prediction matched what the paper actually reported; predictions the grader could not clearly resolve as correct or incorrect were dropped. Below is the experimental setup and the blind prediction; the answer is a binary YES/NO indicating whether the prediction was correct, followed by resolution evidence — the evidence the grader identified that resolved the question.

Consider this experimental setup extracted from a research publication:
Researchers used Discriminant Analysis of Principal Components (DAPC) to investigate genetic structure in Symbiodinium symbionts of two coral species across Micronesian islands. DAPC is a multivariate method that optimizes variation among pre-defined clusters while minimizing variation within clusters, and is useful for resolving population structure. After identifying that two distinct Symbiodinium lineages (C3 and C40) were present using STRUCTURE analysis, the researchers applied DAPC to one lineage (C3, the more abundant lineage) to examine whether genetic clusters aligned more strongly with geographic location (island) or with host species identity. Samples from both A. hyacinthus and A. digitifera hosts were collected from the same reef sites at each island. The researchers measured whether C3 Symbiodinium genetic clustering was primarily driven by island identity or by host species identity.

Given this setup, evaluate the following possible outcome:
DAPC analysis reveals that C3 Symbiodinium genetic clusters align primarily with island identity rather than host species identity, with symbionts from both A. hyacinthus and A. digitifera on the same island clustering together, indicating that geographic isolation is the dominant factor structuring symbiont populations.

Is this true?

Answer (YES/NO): NO